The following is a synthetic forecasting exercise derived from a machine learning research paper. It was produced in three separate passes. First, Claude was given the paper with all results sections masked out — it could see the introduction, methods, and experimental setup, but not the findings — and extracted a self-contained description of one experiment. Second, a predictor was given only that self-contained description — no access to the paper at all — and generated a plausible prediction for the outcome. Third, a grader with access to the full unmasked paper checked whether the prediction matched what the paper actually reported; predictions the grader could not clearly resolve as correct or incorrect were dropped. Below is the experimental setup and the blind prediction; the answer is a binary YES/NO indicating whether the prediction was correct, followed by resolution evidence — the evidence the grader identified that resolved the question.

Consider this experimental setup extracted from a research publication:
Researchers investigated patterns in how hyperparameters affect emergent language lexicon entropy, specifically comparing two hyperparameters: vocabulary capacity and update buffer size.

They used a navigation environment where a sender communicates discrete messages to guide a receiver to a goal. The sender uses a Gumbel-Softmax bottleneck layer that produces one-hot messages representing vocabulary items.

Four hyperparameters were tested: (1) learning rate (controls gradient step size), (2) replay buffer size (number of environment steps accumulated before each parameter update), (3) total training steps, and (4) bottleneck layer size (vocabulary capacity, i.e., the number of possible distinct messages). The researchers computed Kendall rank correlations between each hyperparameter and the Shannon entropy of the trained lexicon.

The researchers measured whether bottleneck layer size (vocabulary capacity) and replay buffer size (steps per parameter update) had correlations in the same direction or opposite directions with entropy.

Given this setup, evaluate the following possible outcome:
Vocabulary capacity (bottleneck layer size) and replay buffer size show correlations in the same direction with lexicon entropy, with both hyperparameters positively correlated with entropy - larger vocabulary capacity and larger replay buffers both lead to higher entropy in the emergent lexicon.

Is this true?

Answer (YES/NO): YES